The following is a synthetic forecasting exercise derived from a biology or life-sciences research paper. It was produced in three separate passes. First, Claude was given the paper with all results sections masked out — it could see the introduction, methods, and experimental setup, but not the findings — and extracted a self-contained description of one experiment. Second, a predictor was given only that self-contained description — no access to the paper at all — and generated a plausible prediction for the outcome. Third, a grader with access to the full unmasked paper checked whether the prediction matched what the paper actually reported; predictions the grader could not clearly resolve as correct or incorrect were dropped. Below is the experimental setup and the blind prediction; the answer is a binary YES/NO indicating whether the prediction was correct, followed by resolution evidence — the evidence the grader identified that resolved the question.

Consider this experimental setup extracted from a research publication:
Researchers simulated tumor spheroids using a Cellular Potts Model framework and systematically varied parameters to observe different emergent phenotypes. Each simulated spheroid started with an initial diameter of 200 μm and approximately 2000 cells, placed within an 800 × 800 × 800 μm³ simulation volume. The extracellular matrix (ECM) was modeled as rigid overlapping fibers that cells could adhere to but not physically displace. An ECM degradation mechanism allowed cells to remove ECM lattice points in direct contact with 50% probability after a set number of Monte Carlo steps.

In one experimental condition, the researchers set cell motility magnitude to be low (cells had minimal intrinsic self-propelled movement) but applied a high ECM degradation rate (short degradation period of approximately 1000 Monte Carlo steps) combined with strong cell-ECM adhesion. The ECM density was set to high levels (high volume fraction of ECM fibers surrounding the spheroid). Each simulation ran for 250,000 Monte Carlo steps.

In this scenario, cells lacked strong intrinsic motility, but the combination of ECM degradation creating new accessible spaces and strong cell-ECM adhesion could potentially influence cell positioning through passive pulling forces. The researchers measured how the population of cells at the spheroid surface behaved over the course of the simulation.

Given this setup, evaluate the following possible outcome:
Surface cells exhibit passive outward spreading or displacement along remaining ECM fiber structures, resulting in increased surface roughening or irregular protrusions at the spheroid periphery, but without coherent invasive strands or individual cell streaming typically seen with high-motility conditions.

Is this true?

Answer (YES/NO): NO